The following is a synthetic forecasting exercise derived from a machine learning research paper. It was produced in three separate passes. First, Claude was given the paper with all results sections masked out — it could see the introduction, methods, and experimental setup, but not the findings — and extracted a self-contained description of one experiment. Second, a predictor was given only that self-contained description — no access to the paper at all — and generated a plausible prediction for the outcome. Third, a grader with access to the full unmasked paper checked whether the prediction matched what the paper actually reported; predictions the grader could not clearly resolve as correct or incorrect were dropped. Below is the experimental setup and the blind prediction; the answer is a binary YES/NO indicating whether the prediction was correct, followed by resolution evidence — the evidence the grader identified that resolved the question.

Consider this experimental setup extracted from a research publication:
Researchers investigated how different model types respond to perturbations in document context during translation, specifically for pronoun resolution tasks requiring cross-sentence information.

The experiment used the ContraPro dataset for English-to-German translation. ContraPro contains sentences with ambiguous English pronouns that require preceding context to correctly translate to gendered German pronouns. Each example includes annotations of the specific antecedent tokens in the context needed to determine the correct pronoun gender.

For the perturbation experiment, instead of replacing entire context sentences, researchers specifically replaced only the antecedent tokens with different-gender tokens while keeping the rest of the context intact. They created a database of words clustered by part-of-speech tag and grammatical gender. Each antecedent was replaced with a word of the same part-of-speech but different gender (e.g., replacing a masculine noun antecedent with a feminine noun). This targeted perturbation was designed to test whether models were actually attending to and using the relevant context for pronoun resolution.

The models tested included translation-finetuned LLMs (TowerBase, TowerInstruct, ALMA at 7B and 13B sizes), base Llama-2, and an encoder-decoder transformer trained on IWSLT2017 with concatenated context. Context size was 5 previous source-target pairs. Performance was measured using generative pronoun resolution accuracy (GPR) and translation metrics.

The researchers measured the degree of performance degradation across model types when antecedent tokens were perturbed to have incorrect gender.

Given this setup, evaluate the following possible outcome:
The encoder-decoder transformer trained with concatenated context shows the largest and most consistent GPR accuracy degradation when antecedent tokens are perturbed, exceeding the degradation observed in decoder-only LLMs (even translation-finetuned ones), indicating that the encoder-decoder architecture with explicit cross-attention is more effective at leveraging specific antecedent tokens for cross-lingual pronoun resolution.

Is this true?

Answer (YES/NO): NO